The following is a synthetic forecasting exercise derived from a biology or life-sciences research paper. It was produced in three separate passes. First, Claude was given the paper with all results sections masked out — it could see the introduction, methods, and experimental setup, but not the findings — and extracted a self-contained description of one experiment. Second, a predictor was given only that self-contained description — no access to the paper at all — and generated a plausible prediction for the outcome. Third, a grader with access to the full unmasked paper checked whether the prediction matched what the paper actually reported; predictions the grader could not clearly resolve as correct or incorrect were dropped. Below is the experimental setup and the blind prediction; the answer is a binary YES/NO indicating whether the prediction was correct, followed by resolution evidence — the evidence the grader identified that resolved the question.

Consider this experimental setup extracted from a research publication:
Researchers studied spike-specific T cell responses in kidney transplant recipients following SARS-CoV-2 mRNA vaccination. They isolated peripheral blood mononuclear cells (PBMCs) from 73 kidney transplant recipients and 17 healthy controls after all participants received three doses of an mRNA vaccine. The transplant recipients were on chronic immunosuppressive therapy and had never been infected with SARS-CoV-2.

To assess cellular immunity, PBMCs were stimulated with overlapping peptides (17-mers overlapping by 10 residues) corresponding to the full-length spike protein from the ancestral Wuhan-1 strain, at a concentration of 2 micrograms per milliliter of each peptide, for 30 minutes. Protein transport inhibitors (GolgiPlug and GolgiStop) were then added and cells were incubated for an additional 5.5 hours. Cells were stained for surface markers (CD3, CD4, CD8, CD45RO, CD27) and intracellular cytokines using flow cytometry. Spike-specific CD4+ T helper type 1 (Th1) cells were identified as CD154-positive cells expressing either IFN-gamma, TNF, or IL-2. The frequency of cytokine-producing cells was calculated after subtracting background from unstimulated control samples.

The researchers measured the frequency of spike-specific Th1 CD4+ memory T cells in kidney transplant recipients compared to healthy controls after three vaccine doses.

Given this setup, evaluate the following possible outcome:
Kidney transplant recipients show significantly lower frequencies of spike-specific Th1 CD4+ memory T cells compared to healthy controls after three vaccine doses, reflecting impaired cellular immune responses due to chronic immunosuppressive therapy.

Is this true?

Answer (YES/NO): NO